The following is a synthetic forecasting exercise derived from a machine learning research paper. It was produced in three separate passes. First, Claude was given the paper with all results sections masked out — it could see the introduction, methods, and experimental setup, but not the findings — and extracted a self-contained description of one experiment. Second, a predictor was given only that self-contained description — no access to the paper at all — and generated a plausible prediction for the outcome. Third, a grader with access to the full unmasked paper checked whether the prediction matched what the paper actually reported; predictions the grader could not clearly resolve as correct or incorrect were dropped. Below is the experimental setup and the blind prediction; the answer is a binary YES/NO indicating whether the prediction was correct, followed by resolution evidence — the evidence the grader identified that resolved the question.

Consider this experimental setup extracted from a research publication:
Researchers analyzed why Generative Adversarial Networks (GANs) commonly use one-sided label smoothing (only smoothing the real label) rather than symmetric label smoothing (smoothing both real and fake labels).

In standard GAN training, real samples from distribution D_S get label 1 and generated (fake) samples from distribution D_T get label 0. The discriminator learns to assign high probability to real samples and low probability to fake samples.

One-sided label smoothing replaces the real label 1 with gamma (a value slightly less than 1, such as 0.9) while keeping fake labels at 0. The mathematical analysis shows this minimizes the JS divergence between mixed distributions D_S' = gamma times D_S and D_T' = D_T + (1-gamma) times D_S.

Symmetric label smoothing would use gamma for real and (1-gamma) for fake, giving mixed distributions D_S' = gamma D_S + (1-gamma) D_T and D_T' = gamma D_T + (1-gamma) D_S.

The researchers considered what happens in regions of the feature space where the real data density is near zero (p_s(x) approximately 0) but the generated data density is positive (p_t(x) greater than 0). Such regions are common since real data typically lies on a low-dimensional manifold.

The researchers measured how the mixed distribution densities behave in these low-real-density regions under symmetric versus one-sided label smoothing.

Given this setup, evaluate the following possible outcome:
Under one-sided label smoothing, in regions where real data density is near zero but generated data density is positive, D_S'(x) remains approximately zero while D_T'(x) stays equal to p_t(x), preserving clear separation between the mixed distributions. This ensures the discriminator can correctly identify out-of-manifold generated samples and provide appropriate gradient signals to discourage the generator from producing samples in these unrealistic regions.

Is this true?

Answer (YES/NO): YES